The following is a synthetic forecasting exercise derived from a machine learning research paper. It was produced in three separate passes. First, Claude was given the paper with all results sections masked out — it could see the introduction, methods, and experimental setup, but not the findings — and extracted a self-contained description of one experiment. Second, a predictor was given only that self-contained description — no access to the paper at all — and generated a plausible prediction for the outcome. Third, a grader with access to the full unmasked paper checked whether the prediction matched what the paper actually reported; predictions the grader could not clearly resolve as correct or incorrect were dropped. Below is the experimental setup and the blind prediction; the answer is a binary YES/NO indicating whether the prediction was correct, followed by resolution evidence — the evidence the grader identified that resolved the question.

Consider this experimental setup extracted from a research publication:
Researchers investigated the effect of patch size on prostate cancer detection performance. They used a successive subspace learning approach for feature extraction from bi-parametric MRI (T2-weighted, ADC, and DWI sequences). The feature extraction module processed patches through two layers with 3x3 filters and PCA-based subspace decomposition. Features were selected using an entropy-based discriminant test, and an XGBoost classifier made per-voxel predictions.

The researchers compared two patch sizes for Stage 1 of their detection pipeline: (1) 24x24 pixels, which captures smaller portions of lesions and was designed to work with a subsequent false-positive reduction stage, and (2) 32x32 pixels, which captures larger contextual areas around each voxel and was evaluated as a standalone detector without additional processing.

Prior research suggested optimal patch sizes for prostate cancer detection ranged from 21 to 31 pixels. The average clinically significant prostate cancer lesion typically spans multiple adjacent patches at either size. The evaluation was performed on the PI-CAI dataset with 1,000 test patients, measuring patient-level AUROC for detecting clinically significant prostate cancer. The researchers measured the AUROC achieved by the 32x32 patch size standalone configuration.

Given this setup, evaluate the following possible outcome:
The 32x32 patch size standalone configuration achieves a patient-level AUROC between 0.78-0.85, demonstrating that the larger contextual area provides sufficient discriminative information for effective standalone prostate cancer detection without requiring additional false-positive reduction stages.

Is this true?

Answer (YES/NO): YES